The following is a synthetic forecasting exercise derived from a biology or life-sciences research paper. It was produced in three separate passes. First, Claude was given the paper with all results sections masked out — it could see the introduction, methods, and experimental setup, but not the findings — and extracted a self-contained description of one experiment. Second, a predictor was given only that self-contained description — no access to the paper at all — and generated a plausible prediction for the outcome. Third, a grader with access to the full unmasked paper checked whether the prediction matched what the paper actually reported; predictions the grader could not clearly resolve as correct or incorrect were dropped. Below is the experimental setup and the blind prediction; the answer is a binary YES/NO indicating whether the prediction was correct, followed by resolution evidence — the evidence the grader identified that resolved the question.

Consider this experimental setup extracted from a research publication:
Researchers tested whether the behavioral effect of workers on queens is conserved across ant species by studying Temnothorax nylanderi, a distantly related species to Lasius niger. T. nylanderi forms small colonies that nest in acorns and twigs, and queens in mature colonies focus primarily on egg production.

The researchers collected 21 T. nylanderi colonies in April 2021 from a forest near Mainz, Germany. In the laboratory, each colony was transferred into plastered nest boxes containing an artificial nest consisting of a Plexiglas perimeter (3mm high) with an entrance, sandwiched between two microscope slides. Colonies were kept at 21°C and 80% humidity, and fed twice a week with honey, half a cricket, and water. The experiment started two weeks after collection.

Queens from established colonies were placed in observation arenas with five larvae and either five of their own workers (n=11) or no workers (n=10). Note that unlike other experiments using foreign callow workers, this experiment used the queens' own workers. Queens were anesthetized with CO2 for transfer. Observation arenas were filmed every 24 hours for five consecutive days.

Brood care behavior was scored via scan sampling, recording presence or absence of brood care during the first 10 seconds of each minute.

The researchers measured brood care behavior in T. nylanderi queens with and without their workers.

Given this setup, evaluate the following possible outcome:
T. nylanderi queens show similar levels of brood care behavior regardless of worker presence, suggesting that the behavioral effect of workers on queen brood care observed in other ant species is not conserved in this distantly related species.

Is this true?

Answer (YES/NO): NO